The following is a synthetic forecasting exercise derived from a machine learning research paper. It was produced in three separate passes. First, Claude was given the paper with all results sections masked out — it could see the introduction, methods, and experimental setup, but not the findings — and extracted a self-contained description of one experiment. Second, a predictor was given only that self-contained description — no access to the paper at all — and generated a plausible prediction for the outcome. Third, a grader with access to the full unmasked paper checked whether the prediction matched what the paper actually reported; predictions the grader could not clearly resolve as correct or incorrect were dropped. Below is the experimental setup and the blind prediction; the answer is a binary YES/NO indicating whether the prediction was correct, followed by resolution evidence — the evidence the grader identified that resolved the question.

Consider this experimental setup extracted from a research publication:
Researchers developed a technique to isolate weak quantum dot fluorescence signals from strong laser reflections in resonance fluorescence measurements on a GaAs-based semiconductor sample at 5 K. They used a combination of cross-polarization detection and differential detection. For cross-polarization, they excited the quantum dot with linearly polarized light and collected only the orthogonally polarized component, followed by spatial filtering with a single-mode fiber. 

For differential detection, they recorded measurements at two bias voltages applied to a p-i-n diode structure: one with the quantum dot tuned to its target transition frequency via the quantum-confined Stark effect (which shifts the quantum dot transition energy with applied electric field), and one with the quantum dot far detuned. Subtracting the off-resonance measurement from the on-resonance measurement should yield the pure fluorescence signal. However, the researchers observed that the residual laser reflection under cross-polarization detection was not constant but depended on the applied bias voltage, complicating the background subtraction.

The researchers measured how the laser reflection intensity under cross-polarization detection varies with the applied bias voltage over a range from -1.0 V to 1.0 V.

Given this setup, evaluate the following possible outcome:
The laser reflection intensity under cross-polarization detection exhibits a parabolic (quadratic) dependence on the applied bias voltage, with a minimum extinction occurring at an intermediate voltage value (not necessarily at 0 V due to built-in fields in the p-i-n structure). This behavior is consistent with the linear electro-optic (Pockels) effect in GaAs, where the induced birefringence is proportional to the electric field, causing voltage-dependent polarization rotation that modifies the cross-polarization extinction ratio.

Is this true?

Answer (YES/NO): YES